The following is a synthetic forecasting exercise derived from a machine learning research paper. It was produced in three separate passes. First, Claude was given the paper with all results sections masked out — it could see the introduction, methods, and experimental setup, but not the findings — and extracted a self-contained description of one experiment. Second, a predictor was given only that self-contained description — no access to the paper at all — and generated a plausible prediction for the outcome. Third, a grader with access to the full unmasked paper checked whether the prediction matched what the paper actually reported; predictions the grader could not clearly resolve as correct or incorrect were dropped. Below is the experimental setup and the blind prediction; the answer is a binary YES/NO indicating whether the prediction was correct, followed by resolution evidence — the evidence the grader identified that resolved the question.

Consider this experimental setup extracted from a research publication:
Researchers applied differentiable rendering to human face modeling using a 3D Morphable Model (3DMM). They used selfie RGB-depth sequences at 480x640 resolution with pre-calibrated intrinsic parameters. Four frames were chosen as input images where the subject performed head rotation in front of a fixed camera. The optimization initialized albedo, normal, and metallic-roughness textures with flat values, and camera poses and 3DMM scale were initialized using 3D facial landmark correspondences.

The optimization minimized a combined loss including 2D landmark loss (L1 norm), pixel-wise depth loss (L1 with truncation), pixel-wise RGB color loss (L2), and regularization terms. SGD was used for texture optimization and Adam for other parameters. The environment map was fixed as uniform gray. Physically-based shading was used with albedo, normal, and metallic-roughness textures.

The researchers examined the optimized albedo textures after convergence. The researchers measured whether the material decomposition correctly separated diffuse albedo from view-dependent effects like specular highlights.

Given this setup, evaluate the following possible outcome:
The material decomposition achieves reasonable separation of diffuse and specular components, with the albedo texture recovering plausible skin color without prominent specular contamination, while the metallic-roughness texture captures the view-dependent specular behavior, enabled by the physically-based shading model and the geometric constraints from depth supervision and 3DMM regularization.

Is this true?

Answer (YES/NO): NO